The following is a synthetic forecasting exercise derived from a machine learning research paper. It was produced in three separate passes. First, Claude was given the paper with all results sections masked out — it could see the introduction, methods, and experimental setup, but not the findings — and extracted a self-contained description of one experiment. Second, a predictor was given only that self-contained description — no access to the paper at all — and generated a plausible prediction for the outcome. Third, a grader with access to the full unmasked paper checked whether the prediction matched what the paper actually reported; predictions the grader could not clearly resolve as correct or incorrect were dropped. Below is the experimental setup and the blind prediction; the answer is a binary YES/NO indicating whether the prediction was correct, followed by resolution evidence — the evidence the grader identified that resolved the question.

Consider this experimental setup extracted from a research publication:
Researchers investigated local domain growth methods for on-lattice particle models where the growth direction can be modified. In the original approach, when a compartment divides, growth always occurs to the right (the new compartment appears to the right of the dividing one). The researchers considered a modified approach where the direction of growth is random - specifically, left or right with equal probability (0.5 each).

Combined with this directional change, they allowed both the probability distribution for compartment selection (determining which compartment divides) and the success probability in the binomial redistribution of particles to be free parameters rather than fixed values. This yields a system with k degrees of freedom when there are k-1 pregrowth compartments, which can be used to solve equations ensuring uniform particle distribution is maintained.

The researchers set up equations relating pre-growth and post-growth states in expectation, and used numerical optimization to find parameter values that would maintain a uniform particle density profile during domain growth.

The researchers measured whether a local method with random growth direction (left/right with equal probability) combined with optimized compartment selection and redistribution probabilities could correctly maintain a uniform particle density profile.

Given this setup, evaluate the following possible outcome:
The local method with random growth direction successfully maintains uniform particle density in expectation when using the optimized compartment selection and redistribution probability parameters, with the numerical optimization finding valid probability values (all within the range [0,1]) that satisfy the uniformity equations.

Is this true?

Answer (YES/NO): YES